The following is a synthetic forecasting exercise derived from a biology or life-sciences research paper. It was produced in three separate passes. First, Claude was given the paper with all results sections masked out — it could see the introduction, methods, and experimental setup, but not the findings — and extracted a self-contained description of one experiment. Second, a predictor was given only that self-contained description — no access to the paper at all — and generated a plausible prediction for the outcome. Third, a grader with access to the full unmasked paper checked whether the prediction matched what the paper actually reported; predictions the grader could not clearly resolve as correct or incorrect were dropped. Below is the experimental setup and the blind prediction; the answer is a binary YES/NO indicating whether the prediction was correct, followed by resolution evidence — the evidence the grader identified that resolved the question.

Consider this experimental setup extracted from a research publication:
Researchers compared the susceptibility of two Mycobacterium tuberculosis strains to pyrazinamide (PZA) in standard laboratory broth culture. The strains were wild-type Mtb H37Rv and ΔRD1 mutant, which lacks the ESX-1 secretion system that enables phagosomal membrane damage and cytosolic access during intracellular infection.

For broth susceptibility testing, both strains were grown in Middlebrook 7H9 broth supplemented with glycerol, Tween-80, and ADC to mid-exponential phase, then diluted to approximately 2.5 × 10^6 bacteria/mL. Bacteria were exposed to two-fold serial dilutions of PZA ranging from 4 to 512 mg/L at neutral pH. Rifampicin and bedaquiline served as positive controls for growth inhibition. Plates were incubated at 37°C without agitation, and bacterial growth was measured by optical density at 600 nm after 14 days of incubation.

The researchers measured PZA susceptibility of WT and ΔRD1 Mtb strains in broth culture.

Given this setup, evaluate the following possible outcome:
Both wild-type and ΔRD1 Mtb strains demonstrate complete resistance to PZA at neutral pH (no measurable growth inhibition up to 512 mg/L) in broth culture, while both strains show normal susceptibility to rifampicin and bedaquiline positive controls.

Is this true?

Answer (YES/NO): NO